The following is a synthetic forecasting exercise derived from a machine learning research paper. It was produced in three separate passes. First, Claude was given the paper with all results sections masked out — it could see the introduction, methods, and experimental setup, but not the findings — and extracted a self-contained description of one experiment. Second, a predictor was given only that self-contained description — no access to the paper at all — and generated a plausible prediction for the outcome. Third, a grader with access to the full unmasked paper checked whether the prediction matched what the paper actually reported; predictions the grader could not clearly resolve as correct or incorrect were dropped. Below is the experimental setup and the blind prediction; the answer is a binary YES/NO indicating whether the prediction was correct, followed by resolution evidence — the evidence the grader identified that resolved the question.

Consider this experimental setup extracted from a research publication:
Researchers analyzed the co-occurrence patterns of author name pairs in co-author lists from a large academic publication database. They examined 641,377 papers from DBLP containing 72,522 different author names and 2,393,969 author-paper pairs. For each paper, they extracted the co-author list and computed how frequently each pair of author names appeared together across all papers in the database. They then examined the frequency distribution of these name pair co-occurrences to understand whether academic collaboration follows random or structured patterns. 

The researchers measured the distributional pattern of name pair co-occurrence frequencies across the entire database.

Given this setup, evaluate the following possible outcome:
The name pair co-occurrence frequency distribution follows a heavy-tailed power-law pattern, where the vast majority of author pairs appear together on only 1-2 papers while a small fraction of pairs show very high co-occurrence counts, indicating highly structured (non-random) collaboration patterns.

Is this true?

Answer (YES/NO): YES